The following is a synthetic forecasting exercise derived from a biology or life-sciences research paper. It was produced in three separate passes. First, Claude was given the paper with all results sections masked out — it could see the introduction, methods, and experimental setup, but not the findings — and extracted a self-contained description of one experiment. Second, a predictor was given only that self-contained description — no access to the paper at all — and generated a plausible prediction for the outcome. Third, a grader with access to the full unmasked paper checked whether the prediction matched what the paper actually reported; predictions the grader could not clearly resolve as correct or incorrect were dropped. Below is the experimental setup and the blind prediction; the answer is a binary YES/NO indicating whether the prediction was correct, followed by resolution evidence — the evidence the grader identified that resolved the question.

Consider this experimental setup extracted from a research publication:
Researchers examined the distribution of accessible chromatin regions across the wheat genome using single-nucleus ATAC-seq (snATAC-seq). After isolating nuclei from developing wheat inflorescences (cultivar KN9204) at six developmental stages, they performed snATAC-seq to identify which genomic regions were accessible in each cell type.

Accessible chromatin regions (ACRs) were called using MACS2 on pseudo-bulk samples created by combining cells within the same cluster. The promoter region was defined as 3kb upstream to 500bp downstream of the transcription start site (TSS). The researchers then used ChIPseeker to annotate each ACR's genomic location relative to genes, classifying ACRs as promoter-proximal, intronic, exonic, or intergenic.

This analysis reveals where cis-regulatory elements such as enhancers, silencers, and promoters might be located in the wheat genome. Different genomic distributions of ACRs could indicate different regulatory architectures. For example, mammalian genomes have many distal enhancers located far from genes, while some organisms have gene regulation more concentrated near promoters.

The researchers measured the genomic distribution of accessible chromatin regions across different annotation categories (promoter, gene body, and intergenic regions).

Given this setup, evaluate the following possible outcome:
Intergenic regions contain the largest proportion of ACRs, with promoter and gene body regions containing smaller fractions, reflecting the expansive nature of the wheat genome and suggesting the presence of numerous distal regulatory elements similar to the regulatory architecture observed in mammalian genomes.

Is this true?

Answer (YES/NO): YES